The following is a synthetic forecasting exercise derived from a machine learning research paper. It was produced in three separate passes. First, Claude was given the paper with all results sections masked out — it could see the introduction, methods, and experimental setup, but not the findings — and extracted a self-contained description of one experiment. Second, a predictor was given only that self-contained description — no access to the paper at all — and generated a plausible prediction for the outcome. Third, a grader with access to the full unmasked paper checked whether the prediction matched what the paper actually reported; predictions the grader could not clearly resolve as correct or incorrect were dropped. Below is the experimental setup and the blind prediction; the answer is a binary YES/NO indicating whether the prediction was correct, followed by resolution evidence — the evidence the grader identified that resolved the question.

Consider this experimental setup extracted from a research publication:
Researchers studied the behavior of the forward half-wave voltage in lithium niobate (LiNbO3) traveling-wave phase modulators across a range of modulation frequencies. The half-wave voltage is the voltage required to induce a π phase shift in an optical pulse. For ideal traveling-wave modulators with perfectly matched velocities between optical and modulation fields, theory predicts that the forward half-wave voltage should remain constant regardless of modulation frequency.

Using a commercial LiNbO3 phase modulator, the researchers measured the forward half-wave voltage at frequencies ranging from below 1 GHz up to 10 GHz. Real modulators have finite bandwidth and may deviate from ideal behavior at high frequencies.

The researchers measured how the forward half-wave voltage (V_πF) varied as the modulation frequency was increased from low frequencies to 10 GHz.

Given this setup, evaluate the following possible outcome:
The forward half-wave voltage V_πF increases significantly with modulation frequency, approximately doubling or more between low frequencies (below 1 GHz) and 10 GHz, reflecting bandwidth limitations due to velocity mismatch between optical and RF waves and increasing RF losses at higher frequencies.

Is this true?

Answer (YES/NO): NO